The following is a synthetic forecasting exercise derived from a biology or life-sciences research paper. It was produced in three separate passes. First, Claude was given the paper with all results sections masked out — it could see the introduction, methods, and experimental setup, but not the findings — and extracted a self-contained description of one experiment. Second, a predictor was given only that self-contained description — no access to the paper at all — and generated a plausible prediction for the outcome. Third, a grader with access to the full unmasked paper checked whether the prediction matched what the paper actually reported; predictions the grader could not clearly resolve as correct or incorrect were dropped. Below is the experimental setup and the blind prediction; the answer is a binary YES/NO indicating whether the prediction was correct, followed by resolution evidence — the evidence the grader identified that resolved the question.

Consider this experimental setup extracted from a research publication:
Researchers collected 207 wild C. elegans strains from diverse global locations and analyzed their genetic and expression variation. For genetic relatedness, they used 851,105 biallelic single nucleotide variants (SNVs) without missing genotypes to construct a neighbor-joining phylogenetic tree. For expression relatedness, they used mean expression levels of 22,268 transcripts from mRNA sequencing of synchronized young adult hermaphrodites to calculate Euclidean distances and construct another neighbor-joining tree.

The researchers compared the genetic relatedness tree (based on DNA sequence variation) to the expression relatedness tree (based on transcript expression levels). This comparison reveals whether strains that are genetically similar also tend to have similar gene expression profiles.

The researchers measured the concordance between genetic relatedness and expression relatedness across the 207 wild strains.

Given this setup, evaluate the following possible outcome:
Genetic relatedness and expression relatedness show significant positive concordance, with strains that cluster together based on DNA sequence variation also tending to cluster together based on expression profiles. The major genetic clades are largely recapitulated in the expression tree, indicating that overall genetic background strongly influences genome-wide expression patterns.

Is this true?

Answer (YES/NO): NO